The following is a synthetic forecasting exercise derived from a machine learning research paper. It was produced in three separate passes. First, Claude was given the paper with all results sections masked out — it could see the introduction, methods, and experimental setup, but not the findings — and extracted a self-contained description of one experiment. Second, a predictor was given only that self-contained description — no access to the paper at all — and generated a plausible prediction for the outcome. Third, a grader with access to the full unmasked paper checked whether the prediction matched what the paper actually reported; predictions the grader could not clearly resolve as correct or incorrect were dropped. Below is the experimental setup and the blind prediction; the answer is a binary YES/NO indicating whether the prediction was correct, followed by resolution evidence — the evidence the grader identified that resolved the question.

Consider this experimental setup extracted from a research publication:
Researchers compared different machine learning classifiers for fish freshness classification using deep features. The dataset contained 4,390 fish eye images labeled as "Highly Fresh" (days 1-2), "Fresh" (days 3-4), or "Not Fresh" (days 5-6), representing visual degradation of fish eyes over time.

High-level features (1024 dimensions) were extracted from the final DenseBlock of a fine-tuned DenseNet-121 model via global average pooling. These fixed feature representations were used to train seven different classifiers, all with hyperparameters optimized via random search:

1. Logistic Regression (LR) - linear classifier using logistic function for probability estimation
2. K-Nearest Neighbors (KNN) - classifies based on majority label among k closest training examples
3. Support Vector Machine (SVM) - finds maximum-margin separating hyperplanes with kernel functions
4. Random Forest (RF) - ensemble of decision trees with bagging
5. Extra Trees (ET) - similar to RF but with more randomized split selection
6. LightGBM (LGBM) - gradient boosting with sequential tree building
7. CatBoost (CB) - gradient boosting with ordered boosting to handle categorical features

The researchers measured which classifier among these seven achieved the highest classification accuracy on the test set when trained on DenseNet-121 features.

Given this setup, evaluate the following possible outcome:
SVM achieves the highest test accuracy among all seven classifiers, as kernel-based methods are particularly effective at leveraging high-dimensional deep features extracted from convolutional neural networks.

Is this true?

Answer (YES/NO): NO